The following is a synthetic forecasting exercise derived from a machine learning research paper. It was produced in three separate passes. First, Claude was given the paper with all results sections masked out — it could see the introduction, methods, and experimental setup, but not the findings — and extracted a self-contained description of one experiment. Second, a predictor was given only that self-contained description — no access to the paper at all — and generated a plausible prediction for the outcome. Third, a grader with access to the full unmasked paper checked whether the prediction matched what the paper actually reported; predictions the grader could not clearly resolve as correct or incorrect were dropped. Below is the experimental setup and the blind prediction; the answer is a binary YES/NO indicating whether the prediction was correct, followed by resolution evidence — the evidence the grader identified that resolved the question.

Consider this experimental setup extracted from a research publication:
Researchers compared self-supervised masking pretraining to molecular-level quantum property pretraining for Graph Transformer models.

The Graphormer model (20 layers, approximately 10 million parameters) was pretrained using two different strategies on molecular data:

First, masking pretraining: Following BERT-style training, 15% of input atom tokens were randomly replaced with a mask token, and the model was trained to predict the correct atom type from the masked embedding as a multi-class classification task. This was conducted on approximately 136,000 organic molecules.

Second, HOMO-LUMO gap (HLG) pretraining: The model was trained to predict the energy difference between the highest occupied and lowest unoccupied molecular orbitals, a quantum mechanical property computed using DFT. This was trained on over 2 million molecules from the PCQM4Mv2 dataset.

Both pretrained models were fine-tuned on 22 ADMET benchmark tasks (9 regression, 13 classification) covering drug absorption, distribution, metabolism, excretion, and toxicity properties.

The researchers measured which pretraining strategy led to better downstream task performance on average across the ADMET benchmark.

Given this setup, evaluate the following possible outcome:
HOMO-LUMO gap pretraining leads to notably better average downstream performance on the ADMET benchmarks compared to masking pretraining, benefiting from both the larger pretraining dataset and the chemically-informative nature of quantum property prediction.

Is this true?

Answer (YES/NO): NO